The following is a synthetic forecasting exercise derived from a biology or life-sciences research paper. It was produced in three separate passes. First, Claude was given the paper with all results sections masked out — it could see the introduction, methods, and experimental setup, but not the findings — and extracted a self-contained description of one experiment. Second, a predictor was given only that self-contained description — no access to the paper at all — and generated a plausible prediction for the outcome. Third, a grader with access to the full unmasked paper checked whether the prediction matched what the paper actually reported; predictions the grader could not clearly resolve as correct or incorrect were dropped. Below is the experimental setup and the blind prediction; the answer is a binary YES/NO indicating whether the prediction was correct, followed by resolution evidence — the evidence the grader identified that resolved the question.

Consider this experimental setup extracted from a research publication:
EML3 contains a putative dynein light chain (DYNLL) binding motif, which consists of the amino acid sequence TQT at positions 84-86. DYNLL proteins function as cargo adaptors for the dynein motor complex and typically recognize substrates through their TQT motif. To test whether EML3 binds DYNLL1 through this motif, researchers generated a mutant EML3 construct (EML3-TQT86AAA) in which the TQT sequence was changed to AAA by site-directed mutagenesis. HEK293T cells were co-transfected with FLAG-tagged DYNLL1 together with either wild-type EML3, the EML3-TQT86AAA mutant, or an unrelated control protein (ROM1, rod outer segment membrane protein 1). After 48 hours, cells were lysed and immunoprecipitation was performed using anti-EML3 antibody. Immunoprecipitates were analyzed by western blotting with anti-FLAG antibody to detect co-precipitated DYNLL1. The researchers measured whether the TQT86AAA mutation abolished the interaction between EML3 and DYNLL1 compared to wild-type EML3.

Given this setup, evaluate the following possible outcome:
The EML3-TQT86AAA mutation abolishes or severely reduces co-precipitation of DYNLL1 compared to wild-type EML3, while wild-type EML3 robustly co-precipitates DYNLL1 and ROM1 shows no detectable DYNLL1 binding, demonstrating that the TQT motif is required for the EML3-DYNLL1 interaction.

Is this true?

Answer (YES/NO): NO